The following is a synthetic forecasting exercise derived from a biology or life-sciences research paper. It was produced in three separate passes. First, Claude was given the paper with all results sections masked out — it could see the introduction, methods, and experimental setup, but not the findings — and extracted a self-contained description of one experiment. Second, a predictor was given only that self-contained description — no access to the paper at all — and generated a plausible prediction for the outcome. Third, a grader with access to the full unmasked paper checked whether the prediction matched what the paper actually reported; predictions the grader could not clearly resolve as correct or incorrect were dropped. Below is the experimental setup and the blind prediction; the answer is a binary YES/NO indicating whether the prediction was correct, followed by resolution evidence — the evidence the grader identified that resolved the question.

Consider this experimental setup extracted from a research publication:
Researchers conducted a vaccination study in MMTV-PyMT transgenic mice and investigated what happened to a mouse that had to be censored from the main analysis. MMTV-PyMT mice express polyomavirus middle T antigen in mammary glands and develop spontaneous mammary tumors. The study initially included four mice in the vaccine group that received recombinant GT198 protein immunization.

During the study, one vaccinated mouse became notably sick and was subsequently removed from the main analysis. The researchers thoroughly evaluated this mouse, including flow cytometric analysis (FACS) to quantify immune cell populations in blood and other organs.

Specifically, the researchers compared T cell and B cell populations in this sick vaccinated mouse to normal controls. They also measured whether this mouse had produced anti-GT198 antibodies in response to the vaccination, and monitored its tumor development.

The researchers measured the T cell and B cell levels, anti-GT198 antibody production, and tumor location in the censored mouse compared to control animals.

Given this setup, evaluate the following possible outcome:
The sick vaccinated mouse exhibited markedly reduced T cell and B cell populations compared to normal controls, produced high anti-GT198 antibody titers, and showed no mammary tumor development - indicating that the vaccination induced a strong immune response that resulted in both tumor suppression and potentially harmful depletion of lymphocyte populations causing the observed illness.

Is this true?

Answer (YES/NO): NO